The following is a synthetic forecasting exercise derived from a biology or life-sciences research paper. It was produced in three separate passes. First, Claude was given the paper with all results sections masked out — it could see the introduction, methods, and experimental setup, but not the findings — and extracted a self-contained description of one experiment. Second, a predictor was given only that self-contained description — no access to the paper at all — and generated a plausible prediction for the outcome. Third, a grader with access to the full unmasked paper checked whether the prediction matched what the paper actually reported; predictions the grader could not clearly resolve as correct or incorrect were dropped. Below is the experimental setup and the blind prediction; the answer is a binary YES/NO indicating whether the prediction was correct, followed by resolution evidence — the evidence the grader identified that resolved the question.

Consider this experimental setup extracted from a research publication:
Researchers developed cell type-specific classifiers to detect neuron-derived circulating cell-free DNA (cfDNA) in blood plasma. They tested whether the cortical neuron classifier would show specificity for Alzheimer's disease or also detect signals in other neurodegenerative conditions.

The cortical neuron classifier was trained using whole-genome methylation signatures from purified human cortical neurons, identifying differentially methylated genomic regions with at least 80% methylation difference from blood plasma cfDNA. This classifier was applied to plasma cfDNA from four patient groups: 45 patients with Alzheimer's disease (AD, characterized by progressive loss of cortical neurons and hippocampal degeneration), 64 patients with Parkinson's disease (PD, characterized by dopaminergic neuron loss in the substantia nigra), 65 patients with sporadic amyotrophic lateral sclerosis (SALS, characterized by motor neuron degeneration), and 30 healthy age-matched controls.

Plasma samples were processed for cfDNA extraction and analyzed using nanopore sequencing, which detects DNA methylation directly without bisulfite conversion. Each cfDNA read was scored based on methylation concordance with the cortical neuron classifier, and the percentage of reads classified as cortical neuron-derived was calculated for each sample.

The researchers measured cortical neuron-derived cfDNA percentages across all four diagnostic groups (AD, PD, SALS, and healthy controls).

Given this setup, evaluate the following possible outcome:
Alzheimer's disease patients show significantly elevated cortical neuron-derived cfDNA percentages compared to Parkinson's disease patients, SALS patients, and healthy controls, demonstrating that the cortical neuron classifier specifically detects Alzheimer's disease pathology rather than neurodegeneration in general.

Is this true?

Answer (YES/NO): YES